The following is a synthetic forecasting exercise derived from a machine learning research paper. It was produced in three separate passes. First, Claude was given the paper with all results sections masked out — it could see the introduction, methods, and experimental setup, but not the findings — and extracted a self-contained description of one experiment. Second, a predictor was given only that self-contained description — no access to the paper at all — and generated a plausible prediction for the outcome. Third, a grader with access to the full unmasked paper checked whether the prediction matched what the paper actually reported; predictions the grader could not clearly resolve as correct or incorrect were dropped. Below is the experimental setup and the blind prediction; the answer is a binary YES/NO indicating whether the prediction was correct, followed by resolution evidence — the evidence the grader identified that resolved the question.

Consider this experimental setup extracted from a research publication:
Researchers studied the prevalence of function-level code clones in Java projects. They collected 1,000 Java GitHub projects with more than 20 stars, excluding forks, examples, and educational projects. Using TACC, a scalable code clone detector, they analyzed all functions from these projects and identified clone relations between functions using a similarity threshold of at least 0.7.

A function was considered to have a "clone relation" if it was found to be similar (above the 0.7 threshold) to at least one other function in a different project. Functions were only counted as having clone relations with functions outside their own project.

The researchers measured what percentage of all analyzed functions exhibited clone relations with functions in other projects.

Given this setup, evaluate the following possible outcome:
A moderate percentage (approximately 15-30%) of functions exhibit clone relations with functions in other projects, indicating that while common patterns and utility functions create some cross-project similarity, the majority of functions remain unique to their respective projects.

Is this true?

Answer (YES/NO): NO